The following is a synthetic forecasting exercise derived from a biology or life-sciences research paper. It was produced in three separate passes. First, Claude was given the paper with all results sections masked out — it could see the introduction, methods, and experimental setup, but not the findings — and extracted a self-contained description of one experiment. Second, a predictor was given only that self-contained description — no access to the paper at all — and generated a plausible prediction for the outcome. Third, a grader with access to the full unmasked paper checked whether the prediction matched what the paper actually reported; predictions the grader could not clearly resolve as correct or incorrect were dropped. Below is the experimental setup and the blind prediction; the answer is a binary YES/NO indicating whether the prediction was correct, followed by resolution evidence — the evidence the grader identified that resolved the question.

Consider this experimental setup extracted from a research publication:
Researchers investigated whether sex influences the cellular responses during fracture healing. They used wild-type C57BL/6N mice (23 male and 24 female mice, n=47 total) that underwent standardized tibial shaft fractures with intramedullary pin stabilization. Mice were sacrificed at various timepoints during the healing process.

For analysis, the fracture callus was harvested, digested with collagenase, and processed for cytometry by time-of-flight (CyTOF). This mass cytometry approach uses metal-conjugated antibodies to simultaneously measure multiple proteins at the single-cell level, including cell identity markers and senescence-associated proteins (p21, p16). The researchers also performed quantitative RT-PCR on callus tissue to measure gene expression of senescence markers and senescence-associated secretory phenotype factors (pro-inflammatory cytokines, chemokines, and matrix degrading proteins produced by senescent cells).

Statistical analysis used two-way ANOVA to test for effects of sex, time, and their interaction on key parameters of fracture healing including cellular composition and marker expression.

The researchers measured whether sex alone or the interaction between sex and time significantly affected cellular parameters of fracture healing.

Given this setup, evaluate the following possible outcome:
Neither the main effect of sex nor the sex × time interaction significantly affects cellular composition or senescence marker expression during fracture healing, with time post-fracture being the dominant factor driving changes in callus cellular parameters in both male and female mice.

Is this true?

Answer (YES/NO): YES